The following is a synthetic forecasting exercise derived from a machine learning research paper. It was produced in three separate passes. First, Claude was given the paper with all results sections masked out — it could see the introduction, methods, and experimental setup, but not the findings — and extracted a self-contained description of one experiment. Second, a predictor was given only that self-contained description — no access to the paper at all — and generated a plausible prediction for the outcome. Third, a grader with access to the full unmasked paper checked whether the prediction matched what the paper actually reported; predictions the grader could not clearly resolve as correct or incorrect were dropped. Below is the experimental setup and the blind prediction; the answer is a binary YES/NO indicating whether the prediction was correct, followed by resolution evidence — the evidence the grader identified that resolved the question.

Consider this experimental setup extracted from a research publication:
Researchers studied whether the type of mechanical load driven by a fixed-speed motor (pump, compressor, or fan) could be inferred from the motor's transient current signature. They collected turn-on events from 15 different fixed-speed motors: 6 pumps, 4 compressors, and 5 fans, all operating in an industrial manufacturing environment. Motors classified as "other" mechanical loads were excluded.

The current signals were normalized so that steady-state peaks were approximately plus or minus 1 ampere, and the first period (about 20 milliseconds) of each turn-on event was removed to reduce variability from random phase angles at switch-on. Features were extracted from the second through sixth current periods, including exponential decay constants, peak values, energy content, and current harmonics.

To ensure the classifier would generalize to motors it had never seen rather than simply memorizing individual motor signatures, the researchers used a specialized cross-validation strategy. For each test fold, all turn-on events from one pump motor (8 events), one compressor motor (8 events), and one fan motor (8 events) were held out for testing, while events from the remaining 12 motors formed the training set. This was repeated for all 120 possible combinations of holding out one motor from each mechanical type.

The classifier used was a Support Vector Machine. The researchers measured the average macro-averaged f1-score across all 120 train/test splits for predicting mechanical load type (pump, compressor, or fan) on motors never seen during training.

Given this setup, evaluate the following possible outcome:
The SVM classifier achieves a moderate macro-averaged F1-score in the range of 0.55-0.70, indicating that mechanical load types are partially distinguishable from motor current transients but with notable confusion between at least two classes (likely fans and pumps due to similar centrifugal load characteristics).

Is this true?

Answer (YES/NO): NO